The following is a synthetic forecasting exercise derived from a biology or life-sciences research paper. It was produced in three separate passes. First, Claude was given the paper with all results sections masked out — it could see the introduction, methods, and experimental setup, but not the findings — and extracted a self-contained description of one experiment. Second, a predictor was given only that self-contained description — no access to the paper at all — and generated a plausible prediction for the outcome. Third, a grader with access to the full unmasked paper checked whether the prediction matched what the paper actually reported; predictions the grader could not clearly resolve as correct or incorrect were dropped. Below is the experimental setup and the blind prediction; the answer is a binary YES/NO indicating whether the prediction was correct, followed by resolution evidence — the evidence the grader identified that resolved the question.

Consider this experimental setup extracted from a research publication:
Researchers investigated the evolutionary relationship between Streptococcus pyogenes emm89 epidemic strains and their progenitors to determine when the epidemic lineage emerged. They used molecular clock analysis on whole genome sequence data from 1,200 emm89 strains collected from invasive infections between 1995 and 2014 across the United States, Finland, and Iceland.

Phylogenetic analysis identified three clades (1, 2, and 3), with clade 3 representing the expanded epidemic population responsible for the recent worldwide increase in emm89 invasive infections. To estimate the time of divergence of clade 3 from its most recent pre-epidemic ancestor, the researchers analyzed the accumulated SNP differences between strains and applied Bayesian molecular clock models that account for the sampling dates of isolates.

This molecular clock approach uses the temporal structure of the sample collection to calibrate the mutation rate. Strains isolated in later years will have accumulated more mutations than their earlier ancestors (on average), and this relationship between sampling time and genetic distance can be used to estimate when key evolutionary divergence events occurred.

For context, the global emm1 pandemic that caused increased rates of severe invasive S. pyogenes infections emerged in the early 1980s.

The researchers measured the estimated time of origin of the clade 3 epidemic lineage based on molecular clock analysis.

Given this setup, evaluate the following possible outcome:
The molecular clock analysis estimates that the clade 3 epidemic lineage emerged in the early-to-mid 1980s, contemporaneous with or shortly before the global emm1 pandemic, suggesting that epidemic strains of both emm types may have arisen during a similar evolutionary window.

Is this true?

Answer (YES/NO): NO